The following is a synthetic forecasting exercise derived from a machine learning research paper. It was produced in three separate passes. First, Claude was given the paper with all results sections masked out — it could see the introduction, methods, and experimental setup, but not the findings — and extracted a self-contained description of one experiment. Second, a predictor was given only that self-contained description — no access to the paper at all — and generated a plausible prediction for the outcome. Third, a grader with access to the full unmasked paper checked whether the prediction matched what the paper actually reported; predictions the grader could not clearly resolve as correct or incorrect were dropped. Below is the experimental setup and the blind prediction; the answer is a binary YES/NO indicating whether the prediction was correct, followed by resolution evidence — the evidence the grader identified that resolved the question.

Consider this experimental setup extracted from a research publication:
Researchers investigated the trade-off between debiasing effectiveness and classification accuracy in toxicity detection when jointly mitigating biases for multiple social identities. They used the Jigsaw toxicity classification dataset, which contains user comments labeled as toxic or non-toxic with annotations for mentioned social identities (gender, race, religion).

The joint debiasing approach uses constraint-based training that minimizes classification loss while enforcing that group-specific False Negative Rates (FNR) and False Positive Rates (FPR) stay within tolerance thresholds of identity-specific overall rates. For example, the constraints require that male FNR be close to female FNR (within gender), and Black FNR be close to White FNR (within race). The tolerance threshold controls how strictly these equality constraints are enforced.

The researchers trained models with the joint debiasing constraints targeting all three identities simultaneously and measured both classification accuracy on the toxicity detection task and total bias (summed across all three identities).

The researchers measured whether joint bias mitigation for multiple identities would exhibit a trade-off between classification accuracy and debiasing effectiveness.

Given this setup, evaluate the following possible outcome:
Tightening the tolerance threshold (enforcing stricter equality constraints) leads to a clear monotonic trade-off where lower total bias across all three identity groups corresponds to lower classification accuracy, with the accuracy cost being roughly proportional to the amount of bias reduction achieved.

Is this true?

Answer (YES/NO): NO